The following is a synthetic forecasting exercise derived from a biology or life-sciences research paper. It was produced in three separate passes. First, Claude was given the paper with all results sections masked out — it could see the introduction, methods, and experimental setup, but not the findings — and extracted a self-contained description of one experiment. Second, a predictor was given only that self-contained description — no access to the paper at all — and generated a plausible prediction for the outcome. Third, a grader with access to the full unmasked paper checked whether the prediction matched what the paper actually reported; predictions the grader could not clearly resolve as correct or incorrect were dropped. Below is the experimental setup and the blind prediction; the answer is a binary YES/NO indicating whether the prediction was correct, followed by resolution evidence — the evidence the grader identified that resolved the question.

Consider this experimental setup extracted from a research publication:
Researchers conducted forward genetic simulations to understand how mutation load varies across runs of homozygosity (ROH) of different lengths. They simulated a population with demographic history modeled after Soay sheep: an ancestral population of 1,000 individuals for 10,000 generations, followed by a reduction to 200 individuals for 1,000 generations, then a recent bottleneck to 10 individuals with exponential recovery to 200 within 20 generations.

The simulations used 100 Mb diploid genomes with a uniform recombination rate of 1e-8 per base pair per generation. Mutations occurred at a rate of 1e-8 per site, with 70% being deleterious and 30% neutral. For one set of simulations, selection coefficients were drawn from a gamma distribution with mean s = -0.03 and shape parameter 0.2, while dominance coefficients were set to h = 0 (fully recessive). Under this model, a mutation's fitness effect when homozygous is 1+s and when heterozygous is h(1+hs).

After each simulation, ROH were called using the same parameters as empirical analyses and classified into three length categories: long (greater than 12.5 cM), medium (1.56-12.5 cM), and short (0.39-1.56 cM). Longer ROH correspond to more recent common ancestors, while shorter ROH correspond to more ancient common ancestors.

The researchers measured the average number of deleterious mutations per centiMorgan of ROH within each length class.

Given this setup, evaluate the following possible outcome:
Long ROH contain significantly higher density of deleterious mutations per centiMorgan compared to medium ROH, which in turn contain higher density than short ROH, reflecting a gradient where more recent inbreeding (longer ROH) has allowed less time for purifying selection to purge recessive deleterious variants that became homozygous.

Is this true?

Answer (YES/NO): YES